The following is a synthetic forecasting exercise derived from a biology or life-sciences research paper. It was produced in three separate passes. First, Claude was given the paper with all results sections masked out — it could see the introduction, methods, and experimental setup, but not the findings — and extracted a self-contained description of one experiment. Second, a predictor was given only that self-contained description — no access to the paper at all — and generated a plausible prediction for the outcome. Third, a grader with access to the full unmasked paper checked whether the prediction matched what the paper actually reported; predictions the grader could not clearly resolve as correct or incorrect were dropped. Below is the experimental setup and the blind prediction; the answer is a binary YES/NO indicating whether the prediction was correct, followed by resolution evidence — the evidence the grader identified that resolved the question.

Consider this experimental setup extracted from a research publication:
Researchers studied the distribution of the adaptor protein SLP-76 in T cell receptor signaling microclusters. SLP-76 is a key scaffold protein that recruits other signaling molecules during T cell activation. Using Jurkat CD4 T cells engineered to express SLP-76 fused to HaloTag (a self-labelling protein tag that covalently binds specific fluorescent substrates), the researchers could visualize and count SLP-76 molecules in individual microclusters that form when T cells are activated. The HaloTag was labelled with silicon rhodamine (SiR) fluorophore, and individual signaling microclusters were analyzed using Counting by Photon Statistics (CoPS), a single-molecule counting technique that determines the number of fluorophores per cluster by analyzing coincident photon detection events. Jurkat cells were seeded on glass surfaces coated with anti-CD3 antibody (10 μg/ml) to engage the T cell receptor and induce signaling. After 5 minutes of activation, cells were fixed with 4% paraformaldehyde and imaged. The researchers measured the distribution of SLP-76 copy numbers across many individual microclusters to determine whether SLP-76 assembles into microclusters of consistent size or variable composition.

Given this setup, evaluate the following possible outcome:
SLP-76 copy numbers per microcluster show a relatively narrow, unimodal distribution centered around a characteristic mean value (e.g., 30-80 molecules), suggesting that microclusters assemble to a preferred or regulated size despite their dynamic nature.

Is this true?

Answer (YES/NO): NO